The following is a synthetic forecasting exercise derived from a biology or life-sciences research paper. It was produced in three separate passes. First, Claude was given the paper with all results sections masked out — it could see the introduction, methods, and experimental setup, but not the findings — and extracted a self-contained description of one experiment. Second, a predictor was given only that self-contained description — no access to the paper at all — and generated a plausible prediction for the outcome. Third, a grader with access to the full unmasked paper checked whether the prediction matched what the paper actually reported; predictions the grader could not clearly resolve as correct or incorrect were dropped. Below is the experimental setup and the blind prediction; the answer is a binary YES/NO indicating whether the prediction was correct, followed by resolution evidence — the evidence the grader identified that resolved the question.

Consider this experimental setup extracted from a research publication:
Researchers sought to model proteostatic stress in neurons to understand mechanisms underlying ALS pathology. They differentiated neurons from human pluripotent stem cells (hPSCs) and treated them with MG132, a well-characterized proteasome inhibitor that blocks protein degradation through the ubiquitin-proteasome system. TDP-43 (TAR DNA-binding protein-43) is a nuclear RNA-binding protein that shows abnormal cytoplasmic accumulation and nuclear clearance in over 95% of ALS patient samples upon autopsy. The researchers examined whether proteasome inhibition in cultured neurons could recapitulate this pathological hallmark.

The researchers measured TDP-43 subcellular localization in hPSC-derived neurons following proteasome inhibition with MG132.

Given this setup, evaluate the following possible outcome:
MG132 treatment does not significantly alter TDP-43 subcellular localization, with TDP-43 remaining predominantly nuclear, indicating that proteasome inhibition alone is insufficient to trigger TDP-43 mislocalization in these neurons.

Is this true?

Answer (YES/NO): NO